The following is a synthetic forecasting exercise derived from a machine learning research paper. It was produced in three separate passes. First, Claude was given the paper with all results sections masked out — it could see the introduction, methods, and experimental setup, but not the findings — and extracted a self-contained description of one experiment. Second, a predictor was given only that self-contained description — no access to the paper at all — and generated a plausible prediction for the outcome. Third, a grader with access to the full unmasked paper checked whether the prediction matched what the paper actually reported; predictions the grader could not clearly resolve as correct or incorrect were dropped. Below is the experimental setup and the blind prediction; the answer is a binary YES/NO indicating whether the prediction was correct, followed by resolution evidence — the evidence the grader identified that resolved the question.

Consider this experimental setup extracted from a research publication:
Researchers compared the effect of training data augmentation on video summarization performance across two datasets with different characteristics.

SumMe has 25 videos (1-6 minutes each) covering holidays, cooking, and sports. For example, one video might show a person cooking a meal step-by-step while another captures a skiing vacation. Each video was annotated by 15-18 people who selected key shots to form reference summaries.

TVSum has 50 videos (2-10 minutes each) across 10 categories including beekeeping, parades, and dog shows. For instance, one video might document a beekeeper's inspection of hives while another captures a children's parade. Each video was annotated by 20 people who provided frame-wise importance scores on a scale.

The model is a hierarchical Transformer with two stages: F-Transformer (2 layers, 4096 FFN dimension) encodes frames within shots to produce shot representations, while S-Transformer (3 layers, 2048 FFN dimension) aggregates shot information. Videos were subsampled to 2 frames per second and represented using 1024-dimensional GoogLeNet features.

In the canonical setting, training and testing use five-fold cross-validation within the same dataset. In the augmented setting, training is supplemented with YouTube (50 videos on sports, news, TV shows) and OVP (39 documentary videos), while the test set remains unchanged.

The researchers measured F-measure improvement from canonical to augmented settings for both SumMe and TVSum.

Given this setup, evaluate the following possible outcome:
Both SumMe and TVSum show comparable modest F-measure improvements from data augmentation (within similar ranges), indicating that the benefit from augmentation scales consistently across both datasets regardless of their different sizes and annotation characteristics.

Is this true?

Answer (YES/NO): YES